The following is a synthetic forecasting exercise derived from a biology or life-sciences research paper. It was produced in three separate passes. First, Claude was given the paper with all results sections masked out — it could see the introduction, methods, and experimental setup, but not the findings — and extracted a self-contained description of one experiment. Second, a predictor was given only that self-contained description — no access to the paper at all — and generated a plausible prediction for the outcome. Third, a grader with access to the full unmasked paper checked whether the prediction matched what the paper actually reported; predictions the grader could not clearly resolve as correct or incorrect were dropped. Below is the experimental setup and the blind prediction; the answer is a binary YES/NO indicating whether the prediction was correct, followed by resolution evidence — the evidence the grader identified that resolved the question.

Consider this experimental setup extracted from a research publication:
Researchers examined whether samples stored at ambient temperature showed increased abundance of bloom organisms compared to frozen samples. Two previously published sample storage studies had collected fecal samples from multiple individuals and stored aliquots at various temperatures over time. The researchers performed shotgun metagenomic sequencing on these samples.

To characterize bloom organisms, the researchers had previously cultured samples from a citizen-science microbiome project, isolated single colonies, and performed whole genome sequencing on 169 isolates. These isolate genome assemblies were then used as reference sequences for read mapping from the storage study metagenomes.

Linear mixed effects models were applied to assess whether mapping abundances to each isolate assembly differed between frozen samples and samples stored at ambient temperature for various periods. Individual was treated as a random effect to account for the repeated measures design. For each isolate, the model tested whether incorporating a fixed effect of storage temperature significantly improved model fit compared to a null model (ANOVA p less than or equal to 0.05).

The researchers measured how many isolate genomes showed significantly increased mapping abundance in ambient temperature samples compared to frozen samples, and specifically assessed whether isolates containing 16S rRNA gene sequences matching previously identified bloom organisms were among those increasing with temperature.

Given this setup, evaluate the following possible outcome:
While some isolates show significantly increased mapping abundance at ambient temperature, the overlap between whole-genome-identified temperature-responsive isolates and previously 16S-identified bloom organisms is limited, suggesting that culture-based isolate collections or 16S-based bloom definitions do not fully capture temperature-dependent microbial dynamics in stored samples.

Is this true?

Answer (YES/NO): NO